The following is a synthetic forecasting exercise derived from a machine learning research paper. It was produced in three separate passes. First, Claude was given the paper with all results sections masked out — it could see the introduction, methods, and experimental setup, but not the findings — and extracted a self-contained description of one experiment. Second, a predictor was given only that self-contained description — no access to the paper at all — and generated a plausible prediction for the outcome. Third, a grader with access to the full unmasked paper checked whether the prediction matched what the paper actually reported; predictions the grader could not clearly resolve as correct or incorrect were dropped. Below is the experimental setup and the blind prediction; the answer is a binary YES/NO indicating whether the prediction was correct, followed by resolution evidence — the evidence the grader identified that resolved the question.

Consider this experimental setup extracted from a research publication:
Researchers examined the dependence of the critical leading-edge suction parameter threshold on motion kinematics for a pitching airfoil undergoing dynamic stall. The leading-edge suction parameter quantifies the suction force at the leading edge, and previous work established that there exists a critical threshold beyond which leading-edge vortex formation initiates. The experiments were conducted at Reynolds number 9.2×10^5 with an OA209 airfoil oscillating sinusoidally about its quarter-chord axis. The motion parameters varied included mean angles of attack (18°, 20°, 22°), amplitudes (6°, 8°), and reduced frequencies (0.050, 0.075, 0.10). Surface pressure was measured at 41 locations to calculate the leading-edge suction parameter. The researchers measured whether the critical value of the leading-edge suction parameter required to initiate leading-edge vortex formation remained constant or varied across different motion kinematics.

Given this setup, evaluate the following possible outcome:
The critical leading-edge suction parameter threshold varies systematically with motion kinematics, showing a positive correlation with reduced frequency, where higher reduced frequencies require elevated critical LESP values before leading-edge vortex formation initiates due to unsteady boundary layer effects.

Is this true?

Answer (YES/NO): NO